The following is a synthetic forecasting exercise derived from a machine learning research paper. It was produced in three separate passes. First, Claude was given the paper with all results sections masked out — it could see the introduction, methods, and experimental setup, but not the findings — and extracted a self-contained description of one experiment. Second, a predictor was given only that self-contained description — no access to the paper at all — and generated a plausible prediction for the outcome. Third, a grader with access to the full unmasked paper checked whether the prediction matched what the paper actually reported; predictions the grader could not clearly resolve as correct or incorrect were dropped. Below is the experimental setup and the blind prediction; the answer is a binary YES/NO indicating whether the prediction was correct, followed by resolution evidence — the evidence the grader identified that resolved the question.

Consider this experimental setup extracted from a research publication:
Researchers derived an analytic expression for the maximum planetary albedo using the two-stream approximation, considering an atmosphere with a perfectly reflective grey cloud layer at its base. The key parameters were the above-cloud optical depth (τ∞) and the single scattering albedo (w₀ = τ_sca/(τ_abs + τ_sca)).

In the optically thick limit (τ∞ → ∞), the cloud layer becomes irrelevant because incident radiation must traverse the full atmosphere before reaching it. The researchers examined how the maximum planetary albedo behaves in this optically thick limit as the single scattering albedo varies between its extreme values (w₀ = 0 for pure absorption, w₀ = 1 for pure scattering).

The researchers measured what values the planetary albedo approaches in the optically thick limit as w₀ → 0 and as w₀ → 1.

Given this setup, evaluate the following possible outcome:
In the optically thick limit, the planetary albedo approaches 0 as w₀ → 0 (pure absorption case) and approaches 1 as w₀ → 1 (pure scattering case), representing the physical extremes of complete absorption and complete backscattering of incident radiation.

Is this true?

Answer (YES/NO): YES